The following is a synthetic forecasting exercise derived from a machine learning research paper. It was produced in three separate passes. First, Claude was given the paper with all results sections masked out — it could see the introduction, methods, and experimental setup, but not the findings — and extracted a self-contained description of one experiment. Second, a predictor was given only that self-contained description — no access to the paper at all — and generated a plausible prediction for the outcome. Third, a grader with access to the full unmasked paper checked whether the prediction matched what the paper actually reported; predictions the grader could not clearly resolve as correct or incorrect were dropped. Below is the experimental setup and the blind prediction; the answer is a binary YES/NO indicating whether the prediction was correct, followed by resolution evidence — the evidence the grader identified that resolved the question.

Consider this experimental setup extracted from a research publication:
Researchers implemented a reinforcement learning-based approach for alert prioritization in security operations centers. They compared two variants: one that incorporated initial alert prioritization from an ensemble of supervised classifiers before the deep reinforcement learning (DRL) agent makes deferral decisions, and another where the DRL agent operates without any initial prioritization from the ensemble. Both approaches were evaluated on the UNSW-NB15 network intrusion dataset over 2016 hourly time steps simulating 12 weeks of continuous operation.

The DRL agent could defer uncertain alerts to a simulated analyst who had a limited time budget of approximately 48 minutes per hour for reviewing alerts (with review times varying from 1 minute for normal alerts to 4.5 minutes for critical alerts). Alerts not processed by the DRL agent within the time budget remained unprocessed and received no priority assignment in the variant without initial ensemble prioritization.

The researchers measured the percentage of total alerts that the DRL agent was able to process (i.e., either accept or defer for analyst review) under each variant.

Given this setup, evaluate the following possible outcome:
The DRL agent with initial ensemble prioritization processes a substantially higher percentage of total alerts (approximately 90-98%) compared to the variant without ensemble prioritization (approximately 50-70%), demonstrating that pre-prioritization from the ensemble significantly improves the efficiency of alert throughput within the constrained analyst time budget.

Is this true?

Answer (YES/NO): NO